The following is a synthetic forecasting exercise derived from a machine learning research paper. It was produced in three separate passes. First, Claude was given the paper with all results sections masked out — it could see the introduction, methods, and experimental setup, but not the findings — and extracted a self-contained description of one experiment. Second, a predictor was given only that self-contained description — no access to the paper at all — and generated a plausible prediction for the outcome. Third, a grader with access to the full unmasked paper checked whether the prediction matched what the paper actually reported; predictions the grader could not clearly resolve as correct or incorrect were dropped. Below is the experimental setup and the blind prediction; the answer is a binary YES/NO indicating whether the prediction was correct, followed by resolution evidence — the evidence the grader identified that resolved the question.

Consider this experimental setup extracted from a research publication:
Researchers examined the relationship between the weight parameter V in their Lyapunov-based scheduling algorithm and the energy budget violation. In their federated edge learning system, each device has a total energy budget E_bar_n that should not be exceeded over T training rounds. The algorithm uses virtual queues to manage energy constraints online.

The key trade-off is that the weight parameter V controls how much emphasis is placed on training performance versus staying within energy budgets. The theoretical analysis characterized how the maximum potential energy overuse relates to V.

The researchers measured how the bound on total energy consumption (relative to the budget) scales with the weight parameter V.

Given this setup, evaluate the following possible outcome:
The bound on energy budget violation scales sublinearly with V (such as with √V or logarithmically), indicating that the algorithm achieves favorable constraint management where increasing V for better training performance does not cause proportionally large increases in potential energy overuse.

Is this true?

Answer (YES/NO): YES